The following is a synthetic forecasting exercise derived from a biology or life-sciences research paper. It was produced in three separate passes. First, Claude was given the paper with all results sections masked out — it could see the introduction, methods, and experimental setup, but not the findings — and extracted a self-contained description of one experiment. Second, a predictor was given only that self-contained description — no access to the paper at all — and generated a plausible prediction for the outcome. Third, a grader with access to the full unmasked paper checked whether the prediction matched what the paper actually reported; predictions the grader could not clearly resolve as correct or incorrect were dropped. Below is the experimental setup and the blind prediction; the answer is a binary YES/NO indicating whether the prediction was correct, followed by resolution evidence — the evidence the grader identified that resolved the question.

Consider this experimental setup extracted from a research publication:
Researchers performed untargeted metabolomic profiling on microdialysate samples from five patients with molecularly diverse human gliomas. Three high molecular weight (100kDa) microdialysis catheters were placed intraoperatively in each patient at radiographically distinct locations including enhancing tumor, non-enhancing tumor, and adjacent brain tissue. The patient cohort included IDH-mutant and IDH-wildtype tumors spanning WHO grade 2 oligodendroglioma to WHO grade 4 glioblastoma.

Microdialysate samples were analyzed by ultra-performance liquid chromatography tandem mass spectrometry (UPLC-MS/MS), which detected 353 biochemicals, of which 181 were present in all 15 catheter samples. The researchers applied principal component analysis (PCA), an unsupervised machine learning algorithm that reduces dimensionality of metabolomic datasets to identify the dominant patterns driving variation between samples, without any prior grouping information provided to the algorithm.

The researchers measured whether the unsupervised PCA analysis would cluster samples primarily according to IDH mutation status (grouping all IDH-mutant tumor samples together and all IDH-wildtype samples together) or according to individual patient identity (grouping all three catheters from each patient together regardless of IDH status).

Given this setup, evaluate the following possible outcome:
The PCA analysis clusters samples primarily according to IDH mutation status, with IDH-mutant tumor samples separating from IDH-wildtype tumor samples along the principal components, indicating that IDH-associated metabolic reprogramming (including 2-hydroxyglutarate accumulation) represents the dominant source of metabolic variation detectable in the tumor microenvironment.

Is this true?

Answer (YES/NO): NO